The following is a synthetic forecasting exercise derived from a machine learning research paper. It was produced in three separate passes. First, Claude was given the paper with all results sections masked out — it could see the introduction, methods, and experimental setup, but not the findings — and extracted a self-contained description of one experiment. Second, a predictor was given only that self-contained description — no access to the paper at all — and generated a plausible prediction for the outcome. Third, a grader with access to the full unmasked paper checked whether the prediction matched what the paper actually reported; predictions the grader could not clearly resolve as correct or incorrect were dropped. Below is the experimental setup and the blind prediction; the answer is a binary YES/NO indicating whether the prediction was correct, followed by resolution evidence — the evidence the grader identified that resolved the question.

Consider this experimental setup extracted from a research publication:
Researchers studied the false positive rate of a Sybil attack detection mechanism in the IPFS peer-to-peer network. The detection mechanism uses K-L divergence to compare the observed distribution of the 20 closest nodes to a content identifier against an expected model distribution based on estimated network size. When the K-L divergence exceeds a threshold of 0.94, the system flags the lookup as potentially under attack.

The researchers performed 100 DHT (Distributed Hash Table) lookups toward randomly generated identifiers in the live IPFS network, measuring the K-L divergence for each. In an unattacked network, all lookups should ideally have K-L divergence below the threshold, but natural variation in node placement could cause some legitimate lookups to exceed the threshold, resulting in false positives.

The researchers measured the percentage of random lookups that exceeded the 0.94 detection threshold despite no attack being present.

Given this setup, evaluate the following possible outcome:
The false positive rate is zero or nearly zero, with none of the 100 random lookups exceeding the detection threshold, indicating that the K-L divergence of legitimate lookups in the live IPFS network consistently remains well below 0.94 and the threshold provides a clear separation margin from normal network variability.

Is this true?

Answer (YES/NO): NO